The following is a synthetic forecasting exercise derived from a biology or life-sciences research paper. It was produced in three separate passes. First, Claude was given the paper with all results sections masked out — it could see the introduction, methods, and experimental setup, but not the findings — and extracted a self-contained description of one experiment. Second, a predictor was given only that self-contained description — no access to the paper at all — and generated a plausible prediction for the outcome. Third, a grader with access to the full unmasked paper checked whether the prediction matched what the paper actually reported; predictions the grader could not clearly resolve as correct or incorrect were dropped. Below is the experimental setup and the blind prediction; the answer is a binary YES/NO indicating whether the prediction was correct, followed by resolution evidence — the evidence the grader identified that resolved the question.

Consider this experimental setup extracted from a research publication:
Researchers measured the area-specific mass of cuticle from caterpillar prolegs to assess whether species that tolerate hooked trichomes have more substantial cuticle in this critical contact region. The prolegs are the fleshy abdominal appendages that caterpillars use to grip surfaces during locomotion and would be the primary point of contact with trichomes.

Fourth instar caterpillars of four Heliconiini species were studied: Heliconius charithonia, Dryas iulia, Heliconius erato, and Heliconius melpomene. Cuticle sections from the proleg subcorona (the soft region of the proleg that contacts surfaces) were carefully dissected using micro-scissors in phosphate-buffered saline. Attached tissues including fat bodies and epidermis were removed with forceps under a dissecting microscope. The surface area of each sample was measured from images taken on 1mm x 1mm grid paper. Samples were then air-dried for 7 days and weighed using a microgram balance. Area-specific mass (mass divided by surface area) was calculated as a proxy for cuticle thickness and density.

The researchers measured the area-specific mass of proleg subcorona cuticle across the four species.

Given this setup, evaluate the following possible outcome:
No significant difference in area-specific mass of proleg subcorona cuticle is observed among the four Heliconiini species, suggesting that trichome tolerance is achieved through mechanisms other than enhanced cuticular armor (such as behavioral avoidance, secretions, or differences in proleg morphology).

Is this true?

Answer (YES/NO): NO